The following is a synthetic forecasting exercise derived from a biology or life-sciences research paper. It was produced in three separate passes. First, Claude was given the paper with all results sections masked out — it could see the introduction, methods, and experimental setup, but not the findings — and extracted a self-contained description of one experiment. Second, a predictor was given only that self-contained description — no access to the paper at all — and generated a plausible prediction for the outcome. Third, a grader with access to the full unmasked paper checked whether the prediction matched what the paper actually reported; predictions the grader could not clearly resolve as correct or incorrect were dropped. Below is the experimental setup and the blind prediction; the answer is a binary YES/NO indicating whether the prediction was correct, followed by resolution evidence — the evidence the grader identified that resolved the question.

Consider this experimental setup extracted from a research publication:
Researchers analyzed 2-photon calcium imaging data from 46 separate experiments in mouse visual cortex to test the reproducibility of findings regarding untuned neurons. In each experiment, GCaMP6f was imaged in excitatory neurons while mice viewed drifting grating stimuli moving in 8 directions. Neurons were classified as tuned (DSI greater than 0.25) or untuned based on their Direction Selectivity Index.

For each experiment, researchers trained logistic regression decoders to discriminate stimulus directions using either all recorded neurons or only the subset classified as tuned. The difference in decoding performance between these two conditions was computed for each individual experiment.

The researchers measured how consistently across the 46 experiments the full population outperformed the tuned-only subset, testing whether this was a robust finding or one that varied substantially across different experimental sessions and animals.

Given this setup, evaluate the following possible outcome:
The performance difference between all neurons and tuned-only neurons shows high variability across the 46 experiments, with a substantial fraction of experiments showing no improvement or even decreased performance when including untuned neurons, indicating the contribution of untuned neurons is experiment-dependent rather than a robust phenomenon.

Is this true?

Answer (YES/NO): NO